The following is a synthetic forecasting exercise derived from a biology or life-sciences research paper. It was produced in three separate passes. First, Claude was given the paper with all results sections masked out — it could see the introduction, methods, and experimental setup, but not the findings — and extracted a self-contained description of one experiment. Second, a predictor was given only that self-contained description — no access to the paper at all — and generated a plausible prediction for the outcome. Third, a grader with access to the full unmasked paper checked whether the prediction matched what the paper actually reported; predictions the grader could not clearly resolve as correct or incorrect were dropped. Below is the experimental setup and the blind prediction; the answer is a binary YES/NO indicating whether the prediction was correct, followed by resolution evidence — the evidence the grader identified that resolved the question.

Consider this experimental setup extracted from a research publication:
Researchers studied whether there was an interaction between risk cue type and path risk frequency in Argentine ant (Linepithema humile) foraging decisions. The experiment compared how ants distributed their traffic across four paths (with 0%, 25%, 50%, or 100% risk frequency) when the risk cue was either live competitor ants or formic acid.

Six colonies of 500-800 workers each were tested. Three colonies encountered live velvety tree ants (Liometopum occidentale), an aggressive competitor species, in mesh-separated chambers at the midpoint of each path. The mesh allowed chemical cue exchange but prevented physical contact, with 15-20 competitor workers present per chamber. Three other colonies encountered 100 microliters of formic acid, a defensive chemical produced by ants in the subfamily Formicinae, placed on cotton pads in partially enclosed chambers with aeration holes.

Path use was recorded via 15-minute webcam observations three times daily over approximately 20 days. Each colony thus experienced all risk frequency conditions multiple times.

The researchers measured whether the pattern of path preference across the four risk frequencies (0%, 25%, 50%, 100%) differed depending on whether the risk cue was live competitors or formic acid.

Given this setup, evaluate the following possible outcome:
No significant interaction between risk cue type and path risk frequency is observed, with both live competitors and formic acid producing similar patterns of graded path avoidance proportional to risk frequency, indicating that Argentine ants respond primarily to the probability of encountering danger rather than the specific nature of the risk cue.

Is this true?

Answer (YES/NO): NO